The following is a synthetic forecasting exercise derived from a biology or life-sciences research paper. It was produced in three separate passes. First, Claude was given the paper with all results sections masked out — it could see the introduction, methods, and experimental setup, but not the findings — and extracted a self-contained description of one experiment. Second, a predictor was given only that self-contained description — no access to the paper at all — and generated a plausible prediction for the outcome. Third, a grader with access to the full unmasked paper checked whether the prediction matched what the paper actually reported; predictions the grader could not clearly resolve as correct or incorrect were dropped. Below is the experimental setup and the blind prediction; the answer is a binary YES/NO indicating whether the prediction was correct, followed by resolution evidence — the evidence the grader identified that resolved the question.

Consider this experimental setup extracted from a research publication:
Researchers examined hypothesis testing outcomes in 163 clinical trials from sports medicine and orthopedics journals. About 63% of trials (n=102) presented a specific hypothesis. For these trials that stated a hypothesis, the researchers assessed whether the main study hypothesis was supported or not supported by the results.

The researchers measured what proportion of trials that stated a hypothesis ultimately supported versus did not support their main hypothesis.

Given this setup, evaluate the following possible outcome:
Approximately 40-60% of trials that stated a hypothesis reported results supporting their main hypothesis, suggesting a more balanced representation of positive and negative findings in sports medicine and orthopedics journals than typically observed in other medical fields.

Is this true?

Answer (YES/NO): NO